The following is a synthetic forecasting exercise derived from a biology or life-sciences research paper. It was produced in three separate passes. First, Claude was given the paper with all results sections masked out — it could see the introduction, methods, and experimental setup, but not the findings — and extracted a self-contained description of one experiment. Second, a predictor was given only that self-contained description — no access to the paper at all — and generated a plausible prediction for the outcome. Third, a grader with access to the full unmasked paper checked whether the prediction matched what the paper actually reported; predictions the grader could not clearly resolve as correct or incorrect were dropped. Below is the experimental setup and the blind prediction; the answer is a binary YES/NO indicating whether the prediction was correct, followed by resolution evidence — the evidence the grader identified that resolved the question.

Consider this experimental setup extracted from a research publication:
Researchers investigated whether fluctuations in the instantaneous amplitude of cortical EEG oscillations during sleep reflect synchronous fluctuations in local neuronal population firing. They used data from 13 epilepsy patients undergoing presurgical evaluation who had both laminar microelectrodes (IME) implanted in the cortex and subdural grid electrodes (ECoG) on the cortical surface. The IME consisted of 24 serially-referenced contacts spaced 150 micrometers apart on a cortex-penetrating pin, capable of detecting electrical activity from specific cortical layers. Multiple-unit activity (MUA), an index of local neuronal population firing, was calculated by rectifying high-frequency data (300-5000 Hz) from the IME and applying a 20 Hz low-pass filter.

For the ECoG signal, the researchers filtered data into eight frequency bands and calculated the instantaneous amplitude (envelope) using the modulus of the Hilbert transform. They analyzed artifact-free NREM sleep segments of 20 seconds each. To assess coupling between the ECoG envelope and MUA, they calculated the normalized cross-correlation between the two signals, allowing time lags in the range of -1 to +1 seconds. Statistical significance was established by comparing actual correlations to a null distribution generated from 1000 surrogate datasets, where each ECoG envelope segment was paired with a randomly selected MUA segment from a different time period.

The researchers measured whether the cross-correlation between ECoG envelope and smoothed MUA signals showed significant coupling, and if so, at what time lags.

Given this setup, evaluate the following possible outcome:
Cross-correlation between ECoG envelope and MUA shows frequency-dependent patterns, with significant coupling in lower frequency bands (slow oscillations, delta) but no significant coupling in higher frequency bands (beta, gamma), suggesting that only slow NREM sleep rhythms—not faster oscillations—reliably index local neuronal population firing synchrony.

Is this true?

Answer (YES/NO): NO